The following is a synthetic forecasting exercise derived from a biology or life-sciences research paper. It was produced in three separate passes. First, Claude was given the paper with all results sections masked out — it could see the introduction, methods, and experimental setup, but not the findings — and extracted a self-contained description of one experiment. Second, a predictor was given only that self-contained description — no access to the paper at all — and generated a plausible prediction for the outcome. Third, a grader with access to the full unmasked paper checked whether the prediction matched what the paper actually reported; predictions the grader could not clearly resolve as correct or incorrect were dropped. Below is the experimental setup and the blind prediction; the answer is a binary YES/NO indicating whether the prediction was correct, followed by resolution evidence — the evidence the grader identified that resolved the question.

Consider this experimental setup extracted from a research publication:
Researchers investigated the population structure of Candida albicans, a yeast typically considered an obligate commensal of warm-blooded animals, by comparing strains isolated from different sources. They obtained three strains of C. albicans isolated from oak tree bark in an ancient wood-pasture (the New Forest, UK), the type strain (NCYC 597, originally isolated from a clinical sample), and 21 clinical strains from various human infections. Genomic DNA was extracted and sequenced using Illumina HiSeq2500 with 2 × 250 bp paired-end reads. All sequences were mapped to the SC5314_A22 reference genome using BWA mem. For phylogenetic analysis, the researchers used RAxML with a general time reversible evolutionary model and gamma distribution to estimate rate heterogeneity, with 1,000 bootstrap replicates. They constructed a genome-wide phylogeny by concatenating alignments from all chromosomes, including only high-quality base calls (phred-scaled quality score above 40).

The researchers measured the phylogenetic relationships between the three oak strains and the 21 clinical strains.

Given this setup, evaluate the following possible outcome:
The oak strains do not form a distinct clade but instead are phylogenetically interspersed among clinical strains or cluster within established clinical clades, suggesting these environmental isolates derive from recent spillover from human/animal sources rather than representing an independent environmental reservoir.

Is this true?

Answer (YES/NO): NO